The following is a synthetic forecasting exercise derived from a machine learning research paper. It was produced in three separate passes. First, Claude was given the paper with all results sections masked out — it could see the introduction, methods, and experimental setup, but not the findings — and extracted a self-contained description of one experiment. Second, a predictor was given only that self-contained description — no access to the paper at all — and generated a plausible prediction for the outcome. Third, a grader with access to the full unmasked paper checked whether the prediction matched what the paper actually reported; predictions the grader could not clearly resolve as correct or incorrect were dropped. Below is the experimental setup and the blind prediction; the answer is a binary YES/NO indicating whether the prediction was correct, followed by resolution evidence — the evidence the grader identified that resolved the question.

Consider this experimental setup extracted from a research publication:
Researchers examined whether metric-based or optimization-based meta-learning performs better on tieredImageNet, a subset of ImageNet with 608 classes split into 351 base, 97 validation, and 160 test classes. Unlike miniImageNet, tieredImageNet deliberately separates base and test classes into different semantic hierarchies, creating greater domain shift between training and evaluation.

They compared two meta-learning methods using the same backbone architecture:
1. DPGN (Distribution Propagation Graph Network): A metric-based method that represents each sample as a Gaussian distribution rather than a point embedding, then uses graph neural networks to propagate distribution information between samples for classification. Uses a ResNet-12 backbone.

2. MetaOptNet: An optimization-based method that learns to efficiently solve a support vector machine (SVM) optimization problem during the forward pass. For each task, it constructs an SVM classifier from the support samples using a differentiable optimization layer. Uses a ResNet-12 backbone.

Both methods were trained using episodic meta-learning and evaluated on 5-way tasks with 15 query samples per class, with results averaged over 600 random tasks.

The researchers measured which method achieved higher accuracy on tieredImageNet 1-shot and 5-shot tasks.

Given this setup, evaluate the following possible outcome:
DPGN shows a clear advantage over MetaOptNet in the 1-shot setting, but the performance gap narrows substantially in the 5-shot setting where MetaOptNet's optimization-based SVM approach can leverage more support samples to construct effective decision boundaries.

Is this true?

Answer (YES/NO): NO